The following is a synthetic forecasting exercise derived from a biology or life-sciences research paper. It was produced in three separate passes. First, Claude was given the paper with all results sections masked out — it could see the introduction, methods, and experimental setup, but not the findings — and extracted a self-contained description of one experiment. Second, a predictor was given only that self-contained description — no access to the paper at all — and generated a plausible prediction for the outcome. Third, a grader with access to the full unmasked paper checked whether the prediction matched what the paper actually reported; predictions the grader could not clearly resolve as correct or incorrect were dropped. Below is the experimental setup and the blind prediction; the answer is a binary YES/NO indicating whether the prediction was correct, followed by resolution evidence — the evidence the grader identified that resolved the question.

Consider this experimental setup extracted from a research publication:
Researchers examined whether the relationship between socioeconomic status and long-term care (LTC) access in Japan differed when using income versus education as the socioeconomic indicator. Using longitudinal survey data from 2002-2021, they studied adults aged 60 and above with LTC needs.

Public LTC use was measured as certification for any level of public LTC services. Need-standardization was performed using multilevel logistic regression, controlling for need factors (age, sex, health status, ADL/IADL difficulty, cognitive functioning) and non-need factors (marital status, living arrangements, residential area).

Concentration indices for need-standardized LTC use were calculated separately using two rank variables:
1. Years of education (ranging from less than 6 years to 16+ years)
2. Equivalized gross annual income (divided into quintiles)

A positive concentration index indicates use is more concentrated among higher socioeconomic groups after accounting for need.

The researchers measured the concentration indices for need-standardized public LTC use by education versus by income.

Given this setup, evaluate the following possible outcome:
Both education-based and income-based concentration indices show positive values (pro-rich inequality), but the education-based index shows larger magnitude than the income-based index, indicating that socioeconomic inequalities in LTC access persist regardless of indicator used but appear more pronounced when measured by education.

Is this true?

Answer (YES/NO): YES